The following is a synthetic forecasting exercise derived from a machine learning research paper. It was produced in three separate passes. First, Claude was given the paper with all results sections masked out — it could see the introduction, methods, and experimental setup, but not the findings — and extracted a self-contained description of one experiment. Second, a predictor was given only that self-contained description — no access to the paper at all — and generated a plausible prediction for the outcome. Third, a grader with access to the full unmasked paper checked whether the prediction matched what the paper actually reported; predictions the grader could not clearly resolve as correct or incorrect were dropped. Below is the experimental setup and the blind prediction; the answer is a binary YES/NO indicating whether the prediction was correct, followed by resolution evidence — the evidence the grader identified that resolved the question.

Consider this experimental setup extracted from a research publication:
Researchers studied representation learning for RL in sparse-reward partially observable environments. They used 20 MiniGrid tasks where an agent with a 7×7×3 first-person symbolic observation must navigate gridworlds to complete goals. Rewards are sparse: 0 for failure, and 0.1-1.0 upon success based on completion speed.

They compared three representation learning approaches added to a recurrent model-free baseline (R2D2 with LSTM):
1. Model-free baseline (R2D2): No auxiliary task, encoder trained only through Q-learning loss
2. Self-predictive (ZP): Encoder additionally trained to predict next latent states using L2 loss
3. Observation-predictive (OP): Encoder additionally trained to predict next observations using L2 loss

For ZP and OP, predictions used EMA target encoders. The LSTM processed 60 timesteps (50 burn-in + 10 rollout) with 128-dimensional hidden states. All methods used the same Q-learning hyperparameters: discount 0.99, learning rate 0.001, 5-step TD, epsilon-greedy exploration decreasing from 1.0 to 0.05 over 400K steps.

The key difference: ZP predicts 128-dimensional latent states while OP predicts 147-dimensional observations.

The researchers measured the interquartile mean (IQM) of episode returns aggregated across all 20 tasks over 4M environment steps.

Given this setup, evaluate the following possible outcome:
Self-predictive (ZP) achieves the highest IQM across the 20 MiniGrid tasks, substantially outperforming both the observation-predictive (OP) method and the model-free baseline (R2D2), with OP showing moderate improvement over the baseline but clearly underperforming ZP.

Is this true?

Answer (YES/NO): NO